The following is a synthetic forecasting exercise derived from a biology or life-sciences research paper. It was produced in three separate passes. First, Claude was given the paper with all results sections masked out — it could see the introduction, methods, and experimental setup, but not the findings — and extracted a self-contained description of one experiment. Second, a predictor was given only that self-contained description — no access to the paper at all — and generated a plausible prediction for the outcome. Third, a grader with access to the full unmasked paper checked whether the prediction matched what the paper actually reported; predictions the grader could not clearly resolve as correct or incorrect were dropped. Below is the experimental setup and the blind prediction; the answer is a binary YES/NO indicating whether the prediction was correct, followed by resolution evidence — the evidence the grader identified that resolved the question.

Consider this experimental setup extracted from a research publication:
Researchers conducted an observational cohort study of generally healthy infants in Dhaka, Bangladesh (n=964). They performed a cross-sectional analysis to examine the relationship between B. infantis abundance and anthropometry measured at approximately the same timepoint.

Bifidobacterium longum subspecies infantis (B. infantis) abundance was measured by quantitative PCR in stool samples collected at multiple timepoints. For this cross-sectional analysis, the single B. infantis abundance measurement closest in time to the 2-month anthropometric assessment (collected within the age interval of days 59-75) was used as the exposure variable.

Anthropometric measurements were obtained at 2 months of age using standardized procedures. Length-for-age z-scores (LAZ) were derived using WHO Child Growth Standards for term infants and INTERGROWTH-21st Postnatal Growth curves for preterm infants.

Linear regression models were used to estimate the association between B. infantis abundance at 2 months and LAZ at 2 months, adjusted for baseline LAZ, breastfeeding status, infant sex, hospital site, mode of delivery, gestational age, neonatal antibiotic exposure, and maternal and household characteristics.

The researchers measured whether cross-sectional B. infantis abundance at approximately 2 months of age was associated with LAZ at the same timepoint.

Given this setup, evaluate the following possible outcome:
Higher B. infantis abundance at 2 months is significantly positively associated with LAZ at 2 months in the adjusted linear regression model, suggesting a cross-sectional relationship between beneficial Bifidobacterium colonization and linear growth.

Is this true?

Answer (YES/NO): NO